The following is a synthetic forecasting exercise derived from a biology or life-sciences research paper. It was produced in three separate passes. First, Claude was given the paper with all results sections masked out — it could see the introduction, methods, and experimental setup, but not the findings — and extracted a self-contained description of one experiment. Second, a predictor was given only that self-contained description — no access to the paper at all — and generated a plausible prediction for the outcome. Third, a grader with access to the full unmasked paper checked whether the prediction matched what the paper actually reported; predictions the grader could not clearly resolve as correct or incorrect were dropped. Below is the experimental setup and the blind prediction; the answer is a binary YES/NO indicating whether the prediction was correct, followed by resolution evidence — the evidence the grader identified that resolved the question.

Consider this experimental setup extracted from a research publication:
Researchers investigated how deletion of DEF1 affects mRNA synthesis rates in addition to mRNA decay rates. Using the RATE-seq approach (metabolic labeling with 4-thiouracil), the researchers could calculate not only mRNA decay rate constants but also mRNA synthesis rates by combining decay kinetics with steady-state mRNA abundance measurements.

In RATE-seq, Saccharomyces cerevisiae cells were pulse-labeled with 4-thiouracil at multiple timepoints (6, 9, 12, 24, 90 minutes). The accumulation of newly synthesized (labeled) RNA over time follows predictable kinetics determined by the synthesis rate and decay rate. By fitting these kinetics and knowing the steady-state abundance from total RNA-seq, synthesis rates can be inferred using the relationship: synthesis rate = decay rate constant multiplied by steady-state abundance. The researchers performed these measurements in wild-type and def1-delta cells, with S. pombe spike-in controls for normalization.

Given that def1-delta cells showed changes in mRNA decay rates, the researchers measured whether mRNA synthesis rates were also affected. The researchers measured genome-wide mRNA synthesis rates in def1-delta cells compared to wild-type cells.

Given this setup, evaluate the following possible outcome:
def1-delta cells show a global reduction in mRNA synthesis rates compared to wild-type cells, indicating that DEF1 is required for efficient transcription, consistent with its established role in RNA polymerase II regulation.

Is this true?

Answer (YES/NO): YES